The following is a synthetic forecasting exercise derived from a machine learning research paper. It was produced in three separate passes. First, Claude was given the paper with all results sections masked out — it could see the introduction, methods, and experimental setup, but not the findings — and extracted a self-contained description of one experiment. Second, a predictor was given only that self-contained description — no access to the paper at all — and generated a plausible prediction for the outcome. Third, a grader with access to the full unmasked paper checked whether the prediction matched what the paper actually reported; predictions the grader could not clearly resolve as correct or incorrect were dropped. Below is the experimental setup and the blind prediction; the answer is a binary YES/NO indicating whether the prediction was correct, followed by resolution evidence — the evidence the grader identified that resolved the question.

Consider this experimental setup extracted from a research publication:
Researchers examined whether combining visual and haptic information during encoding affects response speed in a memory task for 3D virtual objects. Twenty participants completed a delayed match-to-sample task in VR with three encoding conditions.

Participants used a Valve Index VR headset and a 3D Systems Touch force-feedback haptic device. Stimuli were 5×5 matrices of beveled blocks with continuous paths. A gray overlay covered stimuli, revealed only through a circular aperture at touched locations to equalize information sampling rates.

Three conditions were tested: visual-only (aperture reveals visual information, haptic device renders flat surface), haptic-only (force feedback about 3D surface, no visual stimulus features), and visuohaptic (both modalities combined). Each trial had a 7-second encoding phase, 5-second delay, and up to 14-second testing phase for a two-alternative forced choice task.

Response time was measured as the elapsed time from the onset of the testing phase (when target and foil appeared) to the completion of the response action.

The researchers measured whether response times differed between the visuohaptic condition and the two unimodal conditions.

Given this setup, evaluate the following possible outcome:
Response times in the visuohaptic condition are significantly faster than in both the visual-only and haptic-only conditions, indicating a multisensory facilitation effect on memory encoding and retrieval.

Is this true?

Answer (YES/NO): NO